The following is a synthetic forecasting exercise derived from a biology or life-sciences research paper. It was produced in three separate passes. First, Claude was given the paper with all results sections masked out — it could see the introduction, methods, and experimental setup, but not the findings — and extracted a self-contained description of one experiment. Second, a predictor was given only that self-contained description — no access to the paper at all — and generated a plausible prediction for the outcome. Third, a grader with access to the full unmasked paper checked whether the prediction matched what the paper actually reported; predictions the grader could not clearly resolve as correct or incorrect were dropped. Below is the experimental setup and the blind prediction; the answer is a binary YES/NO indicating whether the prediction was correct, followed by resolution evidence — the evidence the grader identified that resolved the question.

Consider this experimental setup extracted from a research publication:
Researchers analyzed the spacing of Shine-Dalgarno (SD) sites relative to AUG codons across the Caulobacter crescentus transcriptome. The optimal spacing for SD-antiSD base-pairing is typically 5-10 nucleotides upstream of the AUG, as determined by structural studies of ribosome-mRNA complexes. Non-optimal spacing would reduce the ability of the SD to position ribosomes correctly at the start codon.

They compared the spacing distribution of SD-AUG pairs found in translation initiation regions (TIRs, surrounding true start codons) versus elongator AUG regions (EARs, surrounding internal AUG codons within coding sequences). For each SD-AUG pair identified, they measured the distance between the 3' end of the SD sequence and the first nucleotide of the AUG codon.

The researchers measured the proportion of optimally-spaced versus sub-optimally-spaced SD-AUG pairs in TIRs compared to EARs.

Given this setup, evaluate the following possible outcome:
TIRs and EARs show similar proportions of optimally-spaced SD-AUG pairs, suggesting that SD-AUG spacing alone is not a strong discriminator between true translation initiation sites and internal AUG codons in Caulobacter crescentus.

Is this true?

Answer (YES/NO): NO